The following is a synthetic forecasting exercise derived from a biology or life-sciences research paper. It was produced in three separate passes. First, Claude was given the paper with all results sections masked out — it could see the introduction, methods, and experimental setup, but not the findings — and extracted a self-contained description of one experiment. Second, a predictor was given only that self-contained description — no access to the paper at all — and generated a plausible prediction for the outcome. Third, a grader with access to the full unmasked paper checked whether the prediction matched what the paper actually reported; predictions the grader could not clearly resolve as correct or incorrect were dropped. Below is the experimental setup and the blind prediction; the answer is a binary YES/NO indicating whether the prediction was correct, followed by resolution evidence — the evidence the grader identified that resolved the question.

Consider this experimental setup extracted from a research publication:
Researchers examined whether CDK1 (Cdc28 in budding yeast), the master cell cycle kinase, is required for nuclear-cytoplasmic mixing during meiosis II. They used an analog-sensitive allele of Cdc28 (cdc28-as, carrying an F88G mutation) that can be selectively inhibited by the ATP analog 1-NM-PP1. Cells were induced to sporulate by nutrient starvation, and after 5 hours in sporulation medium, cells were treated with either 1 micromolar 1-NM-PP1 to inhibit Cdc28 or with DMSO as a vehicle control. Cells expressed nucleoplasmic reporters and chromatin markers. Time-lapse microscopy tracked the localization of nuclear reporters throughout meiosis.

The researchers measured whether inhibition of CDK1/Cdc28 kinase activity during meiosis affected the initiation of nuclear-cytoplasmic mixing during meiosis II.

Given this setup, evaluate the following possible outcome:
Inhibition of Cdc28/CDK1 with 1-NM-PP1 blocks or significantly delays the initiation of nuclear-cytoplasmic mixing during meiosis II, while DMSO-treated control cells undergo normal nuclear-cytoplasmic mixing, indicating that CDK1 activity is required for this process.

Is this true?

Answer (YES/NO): NO